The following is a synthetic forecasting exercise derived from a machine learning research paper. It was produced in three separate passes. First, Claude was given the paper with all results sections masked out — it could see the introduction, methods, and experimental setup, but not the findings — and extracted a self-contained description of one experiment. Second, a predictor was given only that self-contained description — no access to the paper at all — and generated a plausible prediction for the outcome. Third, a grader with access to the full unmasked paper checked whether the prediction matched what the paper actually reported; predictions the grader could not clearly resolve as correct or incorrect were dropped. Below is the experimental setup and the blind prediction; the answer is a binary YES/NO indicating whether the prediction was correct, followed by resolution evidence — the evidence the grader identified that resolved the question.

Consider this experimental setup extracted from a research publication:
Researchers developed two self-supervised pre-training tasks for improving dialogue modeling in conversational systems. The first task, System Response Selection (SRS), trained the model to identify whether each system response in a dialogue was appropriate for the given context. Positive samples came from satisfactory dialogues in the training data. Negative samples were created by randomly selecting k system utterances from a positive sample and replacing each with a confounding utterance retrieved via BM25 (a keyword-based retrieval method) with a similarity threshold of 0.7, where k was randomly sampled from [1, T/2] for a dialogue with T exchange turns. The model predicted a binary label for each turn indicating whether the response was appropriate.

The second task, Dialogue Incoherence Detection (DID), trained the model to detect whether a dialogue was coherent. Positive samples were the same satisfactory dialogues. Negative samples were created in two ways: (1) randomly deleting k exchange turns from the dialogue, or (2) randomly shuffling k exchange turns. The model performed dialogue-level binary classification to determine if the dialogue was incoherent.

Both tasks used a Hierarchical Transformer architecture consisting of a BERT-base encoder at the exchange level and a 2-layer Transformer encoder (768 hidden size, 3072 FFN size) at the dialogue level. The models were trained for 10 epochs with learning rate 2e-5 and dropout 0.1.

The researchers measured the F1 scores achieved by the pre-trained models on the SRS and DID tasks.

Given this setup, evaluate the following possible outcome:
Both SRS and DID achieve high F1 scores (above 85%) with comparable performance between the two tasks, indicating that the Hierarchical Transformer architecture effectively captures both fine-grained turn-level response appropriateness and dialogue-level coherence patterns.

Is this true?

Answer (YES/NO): NO